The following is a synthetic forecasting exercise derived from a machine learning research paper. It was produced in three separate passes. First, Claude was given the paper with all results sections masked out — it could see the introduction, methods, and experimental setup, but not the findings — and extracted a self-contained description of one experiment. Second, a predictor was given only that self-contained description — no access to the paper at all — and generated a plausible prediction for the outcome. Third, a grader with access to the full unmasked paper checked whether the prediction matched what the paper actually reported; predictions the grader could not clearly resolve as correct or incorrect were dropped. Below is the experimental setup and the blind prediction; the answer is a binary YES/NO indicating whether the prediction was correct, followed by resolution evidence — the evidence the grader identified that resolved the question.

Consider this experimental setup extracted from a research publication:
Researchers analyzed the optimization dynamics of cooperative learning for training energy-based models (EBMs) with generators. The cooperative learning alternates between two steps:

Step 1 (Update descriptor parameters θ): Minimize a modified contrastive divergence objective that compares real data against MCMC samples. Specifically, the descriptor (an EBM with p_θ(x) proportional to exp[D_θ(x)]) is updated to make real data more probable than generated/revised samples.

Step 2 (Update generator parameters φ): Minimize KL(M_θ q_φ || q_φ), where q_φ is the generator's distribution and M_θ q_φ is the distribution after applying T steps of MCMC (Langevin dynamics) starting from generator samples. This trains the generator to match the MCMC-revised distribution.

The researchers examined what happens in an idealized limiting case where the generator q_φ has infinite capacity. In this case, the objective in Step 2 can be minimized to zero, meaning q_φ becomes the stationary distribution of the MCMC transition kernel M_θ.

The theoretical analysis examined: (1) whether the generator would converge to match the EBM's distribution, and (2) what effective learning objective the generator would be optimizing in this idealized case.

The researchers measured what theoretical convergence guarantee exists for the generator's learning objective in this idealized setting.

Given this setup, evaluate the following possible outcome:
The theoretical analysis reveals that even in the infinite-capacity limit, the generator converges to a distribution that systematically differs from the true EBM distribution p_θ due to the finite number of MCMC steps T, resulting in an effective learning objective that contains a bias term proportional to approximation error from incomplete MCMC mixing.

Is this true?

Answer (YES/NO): NO